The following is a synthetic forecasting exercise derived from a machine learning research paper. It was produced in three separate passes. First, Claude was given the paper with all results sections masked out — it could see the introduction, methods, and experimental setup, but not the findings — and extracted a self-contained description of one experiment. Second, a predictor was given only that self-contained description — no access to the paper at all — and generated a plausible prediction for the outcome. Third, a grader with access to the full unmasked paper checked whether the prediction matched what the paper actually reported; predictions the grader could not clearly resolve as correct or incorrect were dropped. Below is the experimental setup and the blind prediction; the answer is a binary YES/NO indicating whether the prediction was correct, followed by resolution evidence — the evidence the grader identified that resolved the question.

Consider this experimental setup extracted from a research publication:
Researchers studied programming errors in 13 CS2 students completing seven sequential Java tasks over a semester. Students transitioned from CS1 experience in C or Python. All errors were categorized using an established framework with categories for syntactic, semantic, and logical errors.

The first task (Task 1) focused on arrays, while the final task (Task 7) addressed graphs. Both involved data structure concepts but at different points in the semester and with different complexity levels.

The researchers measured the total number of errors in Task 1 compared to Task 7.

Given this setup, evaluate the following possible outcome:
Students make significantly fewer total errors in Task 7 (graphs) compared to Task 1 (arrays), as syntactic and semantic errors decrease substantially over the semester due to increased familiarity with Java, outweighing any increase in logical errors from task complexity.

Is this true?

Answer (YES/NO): YES